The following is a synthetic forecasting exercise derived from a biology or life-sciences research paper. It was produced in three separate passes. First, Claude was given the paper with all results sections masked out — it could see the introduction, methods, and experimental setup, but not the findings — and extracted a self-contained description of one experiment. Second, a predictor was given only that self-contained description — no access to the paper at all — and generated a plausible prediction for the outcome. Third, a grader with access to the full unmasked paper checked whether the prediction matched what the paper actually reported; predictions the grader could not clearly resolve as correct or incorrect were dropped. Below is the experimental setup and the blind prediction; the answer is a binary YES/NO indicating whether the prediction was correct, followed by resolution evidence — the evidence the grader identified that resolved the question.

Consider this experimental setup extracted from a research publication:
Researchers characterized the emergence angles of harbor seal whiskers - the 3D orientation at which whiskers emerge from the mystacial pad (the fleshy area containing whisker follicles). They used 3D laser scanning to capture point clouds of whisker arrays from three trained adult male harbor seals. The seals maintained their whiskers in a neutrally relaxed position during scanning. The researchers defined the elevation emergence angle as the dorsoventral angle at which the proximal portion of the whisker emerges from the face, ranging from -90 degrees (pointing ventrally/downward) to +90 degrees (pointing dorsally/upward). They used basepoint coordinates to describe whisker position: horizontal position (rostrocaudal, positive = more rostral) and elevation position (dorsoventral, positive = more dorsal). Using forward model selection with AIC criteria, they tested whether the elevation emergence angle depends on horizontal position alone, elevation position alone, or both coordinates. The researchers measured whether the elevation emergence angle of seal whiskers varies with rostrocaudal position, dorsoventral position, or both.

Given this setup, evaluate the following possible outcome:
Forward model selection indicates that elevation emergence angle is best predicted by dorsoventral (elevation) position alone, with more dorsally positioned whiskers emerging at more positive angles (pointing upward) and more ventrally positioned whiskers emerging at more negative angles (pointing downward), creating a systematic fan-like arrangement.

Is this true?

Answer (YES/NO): YES